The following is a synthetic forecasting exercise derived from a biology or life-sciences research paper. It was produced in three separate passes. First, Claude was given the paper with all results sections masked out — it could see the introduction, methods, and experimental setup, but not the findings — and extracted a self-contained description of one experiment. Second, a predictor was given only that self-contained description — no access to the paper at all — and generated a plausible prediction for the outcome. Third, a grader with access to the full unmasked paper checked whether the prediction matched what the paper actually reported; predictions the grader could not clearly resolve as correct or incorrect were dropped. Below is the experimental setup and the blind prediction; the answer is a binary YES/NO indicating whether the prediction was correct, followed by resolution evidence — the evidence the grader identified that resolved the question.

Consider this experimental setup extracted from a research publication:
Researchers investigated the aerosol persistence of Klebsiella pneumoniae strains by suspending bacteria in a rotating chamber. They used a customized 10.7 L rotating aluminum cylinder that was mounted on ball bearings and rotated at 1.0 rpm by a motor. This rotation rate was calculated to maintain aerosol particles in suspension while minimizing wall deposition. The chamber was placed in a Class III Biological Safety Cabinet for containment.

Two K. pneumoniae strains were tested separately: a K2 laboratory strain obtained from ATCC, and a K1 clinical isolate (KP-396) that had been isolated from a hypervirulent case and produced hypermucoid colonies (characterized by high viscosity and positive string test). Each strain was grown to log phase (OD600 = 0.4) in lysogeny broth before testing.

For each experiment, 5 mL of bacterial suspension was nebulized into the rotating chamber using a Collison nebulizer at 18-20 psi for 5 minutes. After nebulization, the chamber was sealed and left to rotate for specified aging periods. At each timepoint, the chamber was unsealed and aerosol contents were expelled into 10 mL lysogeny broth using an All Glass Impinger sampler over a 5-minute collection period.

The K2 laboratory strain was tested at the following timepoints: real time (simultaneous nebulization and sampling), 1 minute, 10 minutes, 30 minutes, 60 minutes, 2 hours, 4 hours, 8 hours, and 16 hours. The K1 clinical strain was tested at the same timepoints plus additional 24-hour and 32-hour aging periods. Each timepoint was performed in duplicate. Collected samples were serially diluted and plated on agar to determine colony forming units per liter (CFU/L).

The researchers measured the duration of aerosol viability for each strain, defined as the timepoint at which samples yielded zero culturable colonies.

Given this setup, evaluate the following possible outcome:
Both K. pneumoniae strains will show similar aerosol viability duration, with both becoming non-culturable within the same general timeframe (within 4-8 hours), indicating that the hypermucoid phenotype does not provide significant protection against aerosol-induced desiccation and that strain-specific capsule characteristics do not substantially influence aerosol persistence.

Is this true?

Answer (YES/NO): NO